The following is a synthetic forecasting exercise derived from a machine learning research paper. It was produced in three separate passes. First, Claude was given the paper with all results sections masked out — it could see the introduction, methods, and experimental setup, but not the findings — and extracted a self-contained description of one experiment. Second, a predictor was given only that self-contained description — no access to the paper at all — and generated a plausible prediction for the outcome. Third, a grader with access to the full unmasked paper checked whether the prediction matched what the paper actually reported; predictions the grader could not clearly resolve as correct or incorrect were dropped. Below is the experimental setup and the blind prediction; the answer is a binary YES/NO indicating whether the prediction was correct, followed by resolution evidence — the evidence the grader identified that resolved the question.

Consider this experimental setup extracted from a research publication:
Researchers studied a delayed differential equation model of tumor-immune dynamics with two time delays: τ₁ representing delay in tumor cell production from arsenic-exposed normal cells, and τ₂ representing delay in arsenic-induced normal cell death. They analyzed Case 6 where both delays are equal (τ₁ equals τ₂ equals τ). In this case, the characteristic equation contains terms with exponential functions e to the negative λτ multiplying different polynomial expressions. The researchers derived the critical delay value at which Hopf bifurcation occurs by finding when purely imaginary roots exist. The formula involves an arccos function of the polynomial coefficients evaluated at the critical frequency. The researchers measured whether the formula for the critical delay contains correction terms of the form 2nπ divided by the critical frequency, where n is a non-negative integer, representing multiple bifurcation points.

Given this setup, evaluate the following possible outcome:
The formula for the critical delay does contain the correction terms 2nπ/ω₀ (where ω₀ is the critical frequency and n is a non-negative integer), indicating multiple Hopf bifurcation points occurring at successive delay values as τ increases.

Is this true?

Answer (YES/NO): YES